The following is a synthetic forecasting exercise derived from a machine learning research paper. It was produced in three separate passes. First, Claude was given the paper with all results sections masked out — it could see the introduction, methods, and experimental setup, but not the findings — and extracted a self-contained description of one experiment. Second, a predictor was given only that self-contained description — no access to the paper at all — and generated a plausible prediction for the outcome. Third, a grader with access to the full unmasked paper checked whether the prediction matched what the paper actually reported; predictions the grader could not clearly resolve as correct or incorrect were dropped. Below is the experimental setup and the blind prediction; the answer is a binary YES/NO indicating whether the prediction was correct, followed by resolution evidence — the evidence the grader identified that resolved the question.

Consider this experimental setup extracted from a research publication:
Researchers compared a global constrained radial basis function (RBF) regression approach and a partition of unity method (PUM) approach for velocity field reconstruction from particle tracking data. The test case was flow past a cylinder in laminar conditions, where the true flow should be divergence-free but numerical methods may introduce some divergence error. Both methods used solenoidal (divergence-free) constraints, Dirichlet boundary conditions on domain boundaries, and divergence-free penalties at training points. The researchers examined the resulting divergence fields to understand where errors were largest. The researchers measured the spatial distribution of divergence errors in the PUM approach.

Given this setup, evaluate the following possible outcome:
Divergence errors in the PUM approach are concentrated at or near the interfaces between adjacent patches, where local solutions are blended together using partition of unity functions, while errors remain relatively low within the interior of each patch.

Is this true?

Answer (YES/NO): NO